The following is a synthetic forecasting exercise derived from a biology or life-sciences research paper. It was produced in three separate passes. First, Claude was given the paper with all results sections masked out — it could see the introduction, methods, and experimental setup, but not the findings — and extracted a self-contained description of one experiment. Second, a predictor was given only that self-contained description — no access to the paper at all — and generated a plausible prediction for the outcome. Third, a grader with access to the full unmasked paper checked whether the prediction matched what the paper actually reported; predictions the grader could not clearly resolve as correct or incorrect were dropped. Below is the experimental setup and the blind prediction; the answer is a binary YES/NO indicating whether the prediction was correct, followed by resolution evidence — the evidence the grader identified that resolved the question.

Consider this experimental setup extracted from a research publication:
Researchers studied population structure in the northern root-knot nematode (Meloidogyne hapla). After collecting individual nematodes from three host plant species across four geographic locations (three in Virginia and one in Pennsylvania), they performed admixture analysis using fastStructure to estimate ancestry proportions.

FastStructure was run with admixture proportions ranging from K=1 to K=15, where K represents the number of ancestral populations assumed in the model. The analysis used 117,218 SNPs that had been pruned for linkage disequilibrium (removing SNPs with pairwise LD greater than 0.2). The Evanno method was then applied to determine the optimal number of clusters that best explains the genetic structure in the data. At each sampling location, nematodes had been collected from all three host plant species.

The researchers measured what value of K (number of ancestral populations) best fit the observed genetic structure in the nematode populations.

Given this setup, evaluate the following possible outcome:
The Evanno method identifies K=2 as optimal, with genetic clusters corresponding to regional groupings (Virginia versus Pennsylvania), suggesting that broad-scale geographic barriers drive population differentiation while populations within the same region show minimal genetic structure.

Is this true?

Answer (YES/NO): NO